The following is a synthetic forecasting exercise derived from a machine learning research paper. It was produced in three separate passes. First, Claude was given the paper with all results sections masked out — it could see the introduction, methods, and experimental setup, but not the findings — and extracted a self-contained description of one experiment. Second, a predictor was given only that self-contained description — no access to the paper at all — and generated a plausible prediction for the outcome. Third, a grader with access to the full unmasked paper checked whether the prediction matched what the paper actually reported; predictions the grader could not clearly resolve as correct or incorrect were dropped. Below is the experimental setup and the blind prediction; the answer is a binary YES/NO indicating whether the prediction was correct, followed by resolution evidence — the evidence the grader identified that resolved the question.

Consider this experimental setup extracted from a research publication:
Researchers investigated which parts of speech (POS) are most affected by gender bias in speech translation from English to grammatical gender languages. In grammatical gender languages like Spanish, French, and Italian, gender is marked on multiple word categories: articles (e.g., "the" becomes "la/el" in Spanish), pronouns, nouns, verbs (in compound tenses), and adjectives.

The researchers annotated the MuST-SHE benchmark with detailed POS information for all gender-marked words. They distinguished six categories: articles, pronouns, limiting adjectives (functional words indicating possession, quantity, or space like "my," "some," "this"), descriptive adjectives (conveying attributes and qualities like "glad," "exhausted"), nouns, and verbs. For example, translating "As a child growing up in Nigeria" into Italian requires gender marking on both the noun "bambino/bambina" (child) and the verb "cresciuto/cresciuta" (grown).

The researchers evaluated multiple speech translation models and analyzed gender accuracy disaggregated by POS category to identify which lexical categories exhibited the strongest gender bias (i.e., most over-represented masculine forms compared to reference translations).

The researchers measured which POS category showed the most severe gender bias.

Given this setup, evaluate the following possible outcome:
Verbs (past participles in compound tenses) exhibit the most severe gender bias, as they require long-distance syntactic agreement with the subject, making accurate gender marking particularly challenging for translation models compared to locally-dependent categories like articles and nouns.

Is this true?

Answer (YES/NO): NO